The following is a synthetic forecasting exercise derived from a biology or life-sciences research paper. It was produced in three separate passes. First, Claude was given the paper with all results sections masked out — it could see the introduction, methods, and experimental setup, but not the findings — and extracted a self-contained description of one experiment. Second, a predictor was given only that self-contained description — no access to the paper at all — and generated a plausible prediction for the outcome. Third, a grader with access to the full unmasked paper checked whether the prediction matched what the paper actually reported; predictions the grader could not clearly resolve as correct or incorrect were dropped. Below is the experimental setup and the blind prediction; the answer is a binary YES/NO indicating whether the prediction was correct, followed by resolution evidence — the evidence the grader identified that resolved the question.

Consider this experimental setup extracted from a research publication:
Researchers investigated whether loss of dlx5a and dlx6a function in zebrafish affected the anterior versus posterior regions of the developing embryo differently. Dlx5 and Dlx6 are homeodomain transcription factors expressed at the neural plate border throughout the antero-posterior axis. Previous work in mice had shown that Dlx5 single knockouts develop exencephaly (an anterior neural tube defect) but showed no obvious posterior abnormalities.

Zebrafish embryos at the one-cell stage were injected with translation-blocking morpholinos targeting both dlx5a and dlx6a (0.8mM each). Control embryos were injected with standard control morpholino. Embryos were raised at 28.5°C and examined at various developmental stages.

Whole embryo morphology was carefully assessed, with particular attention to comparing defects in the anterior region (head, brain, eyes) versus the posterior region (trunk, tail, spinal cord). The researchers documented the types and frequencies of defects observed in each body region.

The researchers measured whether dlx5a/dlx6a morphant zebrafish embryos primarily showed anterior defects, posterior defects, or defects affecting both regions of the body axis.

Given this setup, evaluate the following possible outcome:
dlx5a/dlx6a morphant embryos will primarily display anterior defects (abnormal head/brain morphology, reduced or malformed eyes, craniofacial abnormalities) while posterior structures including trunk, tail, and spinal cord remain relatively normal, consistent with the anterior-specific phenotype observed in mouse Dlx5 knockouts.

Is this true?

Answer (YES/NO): NO